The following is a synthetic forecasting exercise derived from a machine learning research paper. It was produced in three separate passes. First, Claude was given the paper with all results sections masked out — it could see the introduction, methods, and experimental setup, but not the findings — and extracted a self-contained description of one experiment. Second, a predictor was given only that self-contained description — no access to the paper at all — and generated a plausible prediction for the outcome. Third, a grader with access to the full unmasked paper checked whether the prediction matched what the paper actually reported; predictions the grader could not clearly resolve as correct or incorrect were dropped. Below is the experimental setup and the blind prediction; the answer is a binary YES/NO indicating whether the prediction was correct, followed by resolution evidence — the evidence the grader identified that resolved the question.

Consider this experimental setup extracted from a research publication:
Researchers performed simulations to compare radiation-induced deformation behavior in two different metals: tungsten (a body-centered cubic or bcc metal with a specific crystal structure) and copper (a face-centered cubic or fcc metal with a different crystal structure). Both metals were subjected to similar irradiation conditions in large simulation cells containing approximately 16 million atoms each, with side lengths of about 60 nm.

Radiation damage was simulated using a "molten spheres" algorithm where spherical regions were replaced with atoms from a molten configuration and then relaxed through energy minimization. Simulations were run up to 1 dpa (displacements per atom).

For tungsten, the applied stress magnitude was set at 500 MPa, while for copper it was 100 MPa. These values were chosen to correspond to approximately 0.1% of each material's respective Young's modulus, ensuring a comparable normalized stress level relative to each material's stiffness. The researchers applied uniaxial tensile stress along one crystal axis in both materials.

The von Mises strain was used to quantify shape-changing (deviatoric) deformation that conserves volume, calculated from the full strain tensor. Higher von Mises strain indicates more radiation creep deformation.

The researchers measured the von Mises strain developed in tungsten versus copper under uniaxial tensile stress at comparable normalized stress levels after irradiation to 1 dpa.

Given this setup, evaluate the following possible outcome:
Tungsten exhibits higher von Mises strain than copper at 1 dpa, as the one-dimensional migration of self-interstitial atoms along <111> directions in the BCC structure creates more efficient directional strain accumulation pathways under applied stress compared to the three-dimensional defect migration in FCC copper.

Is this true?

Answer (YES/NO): YES